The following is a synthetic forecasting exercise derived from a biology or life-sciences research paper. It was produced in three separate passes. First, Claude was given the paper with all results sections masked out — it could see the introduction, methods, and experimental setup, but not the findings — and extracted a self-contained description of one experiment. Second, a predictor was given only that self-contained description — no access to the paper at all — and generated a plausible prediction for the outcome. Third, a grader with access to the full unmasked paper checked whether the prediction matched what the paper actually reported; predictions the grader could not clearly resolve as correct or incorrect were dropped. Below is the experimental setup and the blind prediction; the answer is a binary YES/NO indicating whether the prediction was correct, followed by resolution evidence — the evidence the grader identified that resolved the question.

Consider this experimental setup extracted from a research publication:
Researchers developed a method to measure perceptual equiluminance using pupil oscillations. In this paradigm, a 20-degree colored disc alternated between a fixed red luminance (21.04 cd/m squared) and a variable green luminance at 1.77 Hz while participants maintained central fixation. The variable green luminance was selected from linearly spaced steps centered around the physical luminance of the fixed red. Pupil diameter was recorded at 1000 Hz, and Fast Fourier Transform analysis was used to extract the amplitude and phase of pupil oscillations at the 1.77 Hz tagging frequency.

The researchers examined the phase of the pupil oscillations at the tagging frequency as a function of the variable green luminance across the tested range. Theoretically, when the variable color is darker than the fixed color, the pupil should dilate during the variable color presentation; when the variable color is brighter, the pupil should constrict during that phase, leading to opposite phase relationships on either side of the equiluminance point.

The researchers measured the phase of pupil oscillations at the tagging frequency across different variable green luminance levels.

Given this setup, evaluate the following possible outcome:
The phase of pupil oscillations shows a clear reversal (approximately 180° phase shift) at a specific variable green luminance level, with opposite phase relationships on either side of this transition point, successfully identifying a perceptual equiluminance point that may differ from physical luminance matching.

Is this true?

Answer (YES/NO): YES